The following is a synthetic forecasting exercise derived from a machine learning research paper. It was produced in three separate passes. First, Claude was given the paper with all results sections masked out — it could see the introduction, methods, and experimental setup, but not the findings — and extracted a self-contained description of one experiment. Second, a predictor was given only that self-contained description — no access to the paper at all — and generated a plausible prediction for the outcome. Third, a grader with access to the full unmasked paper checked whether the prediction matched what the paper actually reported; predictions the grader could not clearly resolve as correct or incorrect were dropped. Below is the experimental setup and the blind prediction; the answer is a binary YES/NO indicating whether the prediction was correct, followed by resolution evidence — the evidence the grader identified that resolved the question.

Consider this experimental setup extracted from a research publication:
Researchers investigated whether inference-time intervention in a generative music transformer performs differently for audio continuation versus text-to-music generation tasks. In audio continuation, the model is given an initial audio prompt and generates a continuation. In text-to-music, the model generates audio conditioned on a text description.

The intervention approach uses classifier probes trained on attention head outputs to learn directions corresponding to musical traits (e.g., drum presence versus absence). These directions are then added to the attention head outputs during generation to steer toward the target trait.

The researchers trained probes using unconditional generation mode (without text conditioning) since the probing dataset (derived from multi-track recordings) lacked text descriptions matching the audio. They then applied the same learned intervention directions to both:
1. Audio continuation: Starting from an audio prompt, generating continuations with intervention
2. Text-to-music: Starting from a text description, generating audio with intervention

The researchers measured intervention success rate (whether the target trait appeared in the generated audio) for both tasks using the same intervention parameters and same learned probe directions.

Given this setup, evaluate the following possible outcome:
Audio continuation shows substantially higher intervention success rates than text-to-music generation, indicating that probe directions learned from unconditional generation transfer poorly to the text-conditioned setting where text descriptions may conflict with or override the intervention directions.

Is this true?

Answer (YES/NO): NO